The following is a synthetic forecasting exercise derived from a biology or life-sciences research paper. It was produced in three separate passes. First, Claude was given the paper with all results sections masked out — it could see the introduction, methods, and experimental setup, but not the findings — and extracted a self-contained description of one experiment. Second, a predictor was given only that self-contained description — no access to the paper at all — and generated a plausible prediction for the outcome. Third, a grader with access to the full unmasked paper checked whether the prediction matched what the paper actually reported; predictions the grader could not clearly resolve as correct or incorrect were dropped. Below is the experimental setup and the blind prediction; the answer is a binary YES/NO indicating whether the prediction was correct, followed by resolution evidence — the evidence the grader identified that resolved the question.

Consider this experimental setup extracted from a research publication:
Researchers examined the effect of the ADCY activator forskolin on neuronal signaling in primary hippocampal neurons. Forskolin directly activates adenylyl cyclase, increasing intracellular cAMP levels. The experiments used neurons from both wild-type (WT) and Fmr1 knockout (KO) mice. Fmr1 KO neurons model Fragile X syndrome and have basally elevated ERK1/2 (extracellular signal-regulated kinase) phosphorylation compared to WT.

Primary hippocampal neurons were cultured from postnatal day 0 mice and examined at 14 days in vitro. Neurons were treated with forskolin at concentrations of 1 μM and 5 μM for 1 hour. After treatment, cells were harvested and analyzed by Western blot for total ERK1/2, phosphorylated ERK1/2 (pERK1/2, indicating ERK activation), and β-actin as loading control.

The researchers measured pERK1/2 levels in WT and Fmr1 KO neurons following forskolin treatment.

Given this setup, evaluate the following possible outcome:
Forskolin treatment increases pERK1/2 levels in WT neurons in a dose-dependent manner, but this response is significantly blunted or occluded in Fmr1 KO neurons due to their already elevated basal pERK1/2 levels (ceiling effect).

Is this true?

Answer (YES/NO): NO